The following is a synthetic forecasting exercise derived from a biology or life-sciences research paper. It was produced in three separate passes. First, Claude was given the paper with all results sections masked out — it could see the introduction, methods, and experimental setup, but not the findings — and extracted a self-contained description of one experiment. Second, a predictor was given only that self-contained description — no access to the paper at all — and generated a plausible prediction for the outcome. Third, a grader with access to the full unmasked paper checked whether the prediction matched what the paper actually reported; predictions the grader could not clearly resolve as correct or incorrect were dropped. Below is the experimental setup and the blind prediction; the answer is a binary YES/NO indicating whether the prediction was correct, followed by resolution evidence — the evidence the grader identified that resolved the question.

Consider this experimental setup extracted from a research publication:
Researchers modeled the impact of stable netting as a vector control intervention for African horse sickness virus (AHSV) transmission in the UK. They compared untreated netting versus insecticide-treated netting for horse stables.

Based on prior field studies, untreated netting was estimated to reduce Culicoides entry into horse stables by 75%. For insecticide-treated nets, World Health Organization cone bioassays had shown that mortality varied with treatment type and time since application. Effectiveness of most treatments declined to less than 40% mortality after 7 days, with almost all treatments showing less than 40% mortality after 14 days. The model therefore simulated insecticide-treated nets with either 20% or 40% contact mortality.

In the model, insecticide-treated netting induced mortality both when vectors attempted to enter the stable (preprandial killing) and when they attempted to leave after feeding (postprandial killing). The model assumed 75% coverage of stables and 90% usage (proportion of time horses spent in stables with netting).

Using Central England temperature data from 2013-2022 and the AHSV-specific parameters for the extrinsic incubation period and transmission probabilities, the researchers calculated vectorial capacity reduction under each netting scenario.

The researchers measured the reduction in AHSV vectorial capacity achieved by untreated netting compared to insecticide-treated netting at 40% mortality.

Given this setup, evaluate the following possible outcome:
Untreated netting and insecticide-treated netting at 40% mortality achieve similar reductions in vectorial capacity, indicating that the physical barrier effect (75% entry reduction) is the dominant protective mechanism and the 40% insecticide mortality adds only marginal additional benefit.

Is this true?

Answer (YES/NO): NO